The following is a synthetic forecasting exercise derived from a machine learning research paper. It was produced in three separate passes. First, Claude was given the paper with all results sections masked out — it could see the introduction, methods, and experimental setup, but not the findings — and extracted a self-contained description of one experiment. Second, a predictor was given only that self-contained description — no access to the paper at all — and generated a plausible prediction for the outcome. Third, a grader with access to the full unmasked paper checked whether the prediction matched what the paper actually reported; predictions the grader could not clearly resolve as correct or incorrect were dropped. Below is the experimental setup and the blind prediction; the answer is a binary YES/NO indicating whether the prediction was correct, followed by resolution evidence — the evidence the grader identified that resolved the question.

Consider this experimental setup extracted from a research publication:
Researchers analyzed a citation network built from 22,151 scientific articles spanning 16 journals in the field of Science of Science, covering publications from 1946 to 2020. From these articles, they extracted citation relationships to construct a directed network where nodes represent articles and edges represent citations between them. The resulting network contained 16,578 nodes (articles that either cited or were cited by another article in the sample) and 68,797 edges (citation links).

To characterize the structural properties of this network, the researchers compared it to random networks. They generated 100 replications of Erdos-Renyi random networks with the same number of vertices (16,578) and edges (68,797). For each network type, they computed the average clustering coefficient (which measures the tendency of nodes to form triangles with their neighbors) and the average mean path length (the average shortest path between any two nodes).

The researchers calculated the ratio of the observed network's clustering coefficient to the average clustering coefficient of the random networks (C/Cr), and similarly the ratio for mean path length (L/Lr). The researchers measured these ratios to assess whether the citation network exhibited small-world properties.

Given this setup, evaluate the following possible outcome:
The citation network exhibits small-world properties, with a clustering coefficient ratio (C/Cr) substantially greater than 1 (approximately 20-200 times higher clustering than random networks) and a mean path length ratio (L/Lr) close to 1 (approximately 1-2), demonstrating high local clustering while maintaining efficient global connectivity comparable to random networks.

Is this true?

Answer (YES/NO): YES